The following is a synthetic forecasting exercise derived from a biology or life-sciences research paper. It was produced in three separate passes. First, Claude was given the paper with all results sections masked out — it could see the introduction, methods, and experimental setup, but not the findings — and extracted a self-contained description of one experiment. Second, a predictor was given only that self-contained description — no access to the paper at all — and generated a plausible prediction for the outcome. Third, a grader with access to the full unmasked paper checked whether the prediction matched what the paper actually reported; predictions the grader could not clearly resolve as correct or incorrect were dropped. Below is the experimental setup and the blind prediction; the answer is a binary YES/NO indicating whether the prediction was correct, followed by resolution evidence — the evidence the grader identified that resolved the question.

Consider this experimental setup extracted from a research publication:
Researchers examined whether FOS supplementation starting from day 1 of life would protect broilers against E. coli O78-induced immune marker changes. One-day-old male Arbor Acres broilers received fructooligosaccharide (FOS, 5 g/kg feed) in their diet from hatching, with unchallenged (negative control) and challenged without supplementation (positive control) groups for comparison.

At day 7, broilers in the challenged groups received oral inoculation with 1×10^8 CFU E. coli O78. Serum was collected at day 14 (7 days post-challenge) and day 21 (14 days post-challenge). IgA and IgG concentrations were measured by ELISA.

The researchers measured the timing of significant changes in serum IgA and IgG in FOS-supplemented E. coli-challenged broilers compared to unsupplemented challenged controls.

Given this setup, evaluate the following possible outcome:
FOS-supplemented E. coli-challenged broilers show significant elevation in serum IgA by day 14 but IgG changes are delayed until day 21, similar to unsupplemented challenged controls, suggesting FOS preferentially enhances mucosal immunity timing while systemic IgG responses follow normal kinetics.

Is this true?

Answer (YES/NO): NO